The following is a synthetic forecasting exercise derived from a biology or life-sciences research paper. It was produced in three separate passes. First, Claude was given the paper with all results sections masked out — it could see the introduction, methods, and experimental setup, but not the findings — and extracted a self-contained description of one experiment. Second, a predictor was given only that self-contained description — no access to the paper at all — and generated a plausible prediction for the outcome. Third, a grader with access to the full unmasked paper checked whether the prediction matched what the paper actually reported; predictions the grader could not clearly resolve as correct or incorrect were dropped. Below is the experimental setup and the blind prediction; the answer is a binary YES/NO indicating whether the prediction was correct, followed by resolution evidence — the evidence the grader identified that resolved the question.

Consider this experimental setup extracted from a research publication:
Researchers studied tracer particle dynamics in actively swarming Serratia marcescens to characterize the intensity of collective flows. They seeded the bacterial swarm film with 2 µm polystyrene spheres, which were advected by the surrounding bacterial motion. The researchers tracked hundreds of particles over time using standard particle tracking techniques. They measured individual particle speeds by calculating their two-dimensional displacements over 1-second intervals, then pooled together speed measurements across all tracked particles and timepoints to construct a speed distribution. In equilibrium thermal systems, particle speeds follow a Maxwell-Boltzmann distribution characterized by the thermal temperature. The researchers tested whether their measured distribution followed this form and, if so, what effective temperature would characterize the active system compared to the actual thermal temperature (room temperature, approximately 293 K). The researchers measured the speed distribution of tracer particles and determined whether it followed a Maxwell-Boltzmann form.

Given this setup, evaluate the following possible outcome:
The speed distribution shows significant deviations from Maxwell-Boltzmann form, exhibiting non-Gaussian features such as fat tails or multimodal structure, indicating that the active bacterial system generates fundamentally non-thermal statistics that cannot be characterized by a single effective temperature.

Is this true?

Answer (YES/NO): NO